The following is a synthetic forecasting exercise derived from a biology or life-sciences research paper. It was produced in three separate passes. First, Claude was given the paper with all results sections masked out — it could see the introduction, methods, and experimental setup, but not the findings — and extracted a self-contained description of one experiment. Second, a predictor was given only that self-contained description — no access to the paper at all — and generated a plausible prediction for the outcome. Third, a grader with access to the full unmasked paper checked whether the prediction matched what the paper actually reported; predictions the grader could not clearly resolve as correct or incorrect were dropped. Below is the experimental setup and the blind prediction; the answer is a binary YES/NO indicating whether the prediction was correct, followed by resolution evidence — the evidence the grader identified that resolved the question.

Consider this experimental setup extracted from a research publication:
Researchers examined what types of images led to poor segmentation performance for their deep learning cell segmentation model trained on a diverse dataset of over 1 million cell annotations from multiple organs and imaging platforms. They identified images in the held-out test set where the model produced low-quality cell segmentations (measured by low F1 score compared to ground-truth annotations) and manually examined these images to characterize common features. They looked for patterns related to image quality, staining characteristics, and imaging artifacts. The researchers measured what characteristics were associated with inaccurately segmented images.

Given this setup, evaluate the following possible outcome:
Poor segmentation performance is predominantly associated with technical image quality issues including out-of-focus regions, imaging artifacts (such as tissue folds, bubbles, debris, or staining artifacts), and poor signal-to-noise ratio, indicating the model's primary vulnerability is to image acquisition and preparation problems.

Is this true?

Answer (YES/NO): YES